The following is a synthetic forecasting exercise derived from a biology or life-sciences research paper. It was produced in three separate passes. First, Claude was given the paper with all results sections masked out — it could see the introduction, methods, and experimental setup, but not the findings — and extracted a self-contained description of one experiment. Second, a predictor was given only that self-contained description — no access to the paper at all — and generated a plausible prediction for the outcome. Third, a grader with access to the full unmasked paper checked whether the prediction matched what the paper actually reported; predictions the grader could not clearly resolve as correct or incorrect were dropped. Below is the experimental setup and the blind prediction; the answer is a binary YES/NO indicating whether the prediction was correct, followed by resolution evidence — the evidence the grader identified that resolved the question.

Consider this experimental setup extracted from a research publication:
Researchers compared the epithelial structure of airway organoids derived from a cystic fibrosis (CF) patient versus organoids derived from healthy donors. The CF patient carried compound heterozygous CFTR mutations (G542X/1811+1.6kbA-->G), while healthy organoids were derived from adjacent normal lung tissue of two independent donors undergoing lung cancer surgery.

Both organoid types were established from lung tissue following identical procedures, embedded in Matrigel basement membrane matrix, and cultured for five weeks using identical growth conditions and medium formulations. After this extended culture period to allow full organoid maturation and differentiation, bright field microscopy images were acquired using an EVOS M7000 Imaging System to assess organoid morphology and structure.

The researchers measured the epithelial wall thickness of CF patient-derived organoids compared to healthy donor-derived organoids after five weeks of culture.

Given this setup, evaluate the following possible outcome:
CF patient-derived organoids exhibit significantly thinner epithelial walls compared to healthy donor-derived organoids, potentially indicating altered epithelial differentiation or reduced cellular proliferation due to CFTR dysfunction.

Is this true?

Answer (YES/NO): NO